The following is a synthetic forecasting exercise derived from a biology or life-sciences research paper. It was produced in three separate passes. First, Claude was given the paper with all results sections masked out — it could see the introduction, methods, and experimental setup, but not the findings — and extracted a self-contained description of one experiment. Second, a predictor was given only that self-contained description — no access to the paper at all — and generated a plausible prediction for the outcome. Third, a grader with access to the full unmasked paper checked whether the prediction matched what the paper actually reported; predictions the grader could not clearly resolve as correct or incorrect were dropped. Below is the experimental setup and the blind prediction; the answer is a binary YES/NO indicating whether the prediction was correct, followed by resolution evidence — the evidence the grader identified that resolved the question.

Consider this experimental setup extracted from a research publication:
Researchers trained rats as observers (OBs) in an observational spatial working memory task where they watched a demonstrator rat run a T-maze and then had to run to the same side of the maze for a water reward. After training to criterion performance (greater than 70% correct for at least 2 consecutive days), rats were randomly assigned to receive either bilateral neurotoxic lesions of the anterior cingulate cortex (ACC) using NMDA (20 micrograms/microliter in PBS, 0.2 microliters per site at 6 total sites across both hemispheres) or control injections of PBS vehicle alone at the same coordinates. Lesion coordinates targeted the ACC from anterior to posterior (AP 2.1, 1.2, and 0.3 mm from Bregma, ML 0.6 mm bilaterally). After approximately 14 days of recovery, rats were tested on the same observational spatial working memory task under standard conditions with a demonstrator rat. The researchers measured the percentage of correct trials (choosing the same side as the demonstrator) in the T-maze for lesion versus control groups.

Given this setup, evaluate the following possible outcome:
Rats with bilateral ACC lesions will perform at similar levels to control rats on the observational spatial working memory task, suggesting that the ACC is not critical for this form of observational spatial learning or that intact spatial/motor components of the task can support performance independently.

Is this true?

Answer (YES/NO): NO